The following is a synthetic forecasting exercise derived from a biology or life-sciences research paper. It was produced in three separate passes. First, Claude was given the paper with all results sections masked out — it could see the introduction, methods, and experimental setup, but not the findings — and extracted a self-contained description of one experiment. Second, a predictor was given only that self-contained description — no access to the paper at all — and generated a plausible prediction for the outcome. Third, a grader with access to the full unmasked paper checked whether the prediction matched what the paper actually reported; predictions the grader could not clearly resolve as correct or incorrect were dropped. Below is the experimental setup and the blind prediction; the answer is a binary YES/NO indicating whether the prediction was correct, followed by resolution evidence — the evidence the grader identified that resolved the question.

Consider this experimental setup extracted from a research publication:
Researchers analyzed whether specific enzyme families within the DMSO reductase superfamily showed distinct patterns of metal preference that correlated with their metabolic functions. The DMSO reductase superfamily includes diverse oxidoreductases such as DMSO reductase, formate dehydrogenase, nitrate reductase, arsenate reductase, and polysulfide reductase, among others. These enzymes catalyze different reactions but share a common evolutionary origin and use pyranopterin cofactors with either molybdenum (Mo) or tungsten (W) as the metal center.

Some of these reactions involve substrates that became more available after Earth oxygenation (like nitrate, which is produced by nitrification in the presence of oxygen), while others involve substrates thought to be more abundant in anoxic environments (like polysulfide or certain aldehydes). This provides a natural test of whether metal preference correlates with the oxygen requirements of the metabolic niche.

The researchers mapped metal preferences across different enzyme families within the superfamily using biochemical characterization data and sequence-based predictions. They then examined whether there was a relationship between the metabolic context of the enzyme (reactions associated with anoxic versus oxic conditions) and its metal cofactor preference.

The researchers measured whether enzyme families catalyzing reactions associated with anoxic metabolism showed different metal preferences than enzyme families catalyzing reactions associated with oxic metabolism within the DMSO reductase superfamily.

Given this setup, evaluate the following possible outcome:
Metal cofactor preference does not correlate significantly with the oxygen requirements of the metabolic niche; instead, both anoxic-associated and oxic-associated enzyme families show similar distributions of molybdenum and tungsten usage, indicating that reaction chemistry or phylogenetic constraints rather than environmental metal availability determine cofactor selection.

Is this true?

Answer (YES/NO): NO